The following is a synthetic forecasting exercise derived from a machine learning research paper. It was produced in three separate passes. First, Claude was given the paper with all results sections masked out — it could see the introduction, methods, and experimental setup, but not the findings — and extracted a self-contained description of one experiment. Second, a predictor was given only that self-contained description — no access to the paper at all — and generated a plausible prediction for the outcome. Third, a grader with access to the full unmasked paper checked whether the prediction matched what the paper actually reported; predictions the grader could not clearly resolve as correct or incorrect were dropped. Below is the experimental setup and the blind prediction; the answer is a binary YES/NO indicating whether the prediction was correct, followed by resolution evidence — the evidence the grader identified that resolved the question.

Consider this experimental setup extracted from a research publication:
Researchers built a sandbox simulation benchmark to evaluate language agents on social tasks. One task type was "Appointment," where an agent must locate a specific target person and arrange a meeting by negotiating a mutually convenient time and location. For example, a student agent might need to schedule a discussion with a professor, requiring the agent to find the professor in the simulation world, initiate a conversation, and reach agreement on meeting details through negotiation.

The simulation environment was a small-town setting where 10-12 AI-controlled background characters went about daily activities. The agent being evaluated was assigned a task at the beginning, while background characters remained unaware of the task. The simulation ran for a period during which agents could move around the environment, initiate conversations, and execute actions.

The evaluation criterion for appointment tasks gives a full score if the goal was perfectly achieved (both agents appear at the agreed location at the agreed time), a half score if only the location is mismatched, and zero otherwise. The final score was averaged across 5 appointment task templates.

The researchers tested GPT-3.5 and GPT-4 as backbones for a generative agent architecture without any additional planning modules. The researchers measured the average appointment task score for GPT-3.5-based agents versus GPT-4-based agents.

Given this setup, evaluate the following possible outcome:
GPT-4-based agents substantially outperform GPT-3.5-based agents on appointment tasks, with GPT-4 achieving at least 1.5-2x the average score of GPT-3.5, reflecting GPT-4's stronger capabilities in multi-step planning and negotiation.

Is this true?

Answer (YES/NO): NO